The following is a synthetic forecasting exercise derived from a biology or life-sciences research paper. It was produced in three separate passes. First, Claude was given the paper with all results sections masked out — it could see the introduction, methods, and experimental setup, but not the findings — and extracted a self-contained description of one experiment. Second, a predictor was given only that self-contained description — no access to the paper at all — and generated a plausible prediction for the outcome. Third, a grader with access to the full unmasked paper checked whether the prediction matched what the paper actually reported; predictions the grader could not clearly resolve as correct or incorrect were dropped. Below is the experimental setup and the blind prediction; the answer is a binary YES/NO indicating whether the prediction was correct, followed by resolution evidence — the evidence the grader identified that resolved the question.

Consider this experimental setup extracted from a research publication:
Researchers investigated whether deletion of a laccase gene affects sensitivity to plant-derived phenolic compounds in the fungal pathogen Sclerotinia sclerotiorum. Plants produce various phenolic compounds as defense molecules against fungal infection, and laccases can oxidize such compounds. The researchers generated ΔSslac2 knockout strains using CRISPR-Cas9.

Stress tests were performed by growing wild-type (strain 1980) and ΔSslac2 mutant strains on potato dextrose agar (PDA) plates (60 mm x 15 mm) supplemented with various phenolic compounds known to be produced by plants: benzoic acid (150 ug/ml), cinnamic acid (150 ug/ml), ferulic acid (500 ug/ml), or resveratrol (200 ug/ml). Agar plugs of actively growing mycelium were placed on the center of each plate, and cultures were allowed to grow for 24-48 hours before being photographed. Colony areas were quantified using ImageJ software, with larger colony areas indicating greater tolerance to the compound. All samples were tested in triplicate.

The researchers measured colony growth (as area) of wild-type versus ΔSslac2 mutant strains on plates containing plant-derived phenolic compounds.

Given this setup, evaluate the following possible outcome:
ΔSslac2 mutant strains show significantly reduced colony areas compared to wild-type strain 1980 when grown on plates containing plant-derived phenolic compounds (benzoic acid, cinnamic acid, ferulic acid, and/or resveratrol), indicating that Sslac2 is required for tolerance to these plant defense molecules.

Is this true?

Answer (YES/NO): YES